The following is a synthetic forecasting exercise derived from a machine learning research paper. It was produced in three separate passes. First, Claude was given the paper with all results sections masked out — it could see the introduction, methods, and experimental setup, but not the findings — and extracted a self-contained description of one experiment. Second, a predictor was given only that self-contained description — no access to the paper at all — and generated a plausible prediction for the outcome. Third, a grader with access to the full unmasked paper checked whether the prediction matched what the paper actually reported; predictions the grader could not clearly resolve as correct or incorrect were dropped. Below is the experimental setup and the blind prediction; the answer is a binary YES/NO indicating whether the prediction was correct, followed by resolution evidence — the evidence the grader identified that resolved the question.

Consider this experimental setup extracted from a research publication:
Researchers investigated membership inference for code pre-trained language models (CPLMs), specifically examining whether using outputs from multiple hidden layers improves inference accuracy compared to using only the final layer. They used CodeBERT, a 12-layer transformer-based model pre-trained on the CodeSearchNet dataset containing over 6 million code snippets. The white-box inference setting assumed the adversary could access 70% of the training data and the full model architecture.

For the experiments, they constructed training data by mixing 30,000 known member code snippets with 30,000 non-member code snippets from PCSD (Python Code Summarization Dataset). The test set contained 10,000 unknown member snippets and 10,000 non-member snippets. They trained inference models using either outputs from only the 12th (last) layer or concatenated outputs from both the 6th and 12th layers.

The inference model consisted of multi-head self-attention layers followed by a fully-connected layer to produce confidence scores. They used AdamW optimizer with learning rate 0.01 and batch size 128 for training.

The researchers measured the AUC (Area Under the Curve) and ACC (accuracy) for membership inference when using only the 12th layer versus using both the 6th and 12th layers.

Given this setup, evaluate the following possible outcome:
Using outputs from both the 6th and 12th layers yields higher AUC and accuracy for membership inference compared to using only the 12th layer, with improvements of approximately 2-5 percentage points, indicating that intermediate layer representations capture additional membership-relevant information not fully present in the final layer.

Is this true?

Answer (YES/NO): NO